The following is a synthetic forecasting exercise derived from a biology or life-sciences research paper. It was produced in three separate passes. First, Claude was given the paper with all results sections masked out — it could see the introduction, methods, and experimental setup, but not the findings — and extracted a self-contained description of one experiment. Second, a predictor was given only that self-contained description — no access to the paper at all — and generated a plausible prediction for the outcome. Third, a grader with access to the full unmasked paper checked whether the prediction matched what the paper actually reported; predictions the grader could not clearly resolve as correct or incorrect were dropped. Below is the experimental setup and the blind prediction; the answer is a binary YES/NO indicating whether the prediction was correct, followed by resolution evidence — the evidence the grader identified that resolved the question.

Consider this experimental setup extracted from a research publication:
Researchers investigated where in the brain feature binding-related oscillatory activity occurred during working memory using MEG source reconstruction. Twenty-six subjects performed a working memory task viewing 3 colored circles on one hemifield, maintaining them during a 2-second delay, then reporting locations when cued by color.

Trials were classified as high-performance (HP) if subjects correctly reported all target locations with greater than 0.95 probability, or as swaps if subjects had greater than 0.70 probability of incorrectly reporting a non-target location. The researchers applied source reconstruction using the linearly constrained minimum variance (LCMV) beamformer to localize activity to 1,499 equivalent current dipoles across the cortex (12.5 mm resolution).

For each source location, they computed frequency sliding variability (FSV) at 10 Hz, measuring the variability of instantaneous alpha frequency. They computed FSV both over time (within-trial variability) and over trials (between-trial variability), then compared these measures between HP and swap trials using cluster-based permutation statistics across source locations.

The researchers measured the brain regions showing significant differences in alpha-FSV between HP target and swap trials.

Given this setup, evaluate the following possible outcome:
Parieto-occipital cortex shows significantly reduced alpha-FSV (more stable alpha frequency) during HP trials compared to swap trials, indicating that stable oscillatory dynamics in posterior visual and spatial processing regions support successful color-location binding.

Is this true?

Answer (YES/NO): NO